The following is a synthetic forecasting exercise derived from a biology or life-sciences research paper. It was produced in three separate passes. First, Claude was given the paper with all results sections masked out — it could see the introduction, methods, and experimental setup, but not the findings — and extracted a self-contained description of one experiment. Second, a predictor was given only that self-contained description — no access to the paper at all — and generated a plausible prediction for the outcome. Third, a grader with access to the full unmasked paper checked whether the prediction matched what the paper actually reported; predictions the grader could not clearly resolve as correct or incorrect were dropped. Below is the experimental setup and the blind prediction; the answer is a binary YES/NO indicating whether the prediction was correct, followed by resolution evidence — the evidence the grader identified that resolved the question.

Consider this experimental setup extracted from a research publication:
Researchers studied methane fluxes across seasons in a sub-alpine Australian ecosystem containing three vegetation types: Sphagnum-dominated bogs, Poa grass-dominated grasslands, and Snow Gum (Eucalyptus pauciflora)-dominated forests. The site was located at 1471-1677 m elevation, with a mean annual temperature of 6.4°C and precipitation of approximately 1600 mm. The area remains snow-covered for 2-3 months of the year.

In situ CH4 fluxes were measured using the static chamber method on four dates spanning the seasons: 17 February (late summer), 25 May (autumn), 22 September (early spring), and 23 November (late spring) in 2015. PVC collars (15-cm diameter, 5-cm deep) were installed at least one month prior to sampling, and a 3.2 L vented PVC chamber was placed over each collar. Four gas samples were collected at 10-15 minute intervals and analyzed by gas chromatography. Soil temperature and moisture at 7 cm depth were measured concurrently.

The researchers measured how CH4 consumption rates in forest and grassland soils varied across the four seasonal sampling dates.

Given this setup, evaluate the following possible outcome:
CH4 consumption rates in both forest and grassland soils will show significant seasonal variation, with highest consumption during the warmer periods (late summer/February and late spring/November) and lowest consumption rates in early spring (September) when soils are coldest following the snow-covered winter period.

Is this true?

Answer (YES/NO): NO